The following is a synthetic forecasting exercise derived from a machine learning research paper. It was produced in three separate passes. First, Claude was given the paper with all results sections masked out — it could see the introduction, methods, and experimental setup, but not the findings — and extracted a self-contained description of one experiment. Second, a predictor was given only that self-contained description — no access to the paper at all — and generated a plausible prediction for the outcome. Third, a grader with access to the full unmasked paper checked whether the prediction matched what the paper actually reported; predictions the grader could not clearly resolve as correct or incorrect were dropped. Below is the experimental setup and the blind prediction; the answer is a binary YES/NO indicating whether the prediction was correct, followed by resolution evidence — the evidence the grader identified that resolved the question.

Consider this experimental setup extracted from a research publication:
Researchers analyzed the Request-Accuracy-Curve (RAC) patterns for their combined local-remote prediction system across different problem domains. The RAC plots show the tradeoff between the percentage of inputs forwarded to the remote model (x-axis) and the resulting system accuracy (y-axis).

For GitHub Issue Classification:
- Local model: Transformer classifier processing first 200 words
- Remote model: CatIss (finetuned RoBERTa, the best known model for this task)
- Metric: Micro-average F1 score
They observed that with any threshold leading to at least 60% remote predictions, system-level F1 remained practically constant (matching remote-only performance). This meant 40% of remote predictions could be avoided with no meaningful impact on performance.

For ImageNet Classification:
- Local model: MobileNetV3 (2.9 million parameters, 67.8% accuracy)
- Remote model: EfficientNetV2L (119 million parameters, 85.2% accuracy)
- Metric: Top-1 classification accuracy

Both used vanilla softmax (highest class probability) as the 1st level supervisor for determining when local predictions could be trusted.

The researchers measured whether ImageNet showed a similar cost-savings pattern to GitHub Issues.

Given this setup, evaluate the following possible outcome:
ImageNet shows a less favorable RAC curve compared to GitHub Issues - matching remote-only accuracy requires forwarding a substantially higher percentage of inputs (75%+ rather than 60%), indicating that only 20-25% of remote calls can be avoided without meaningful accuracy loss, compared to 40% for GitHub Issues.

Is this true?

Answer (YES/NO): NO